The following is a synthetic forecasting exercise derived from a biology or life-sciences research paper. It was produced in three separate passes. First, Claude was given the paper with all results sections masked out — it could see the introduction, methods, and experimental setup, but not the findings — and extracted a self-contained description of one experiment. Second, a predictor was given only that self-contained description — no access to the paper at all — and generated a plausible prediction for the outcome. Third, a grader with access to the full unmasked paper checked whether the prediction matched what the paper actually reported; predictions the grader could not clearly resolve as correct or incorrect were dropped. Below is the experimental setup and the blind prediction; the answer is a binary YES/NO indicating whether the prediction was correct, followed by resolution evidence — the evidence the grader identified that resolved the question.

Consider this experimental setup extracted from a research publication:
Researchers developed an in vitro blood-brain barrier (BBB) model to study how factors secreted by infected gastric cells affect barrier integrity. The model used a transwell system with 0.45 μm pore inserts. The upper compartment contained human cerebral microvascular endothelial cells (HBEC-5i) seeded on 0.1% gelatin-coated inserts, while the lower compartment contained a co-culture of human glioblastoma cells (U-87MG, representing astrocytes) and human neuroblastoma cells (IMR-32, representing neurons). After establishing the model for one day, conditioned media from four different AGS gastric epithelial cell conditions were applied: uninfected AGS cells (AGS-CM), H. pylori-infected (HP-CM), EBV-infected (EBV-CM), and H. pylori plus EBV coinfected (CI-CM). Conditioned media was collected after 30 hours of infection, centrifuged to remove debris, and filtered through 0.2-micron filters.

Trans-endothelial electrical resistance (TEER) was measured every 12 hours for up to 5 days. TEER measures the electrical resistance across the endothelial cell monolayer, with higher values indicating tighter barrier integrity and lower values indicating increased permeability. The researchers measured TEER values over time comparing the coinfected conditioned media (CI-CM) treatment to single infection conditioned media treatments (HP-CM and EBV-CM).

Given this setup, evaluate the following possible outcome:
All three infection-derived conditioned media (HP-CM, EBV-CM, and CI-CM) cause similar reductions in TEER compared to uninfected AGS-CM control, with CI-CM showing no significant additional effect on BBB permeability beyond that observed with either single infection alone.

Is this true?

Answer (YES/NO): NO